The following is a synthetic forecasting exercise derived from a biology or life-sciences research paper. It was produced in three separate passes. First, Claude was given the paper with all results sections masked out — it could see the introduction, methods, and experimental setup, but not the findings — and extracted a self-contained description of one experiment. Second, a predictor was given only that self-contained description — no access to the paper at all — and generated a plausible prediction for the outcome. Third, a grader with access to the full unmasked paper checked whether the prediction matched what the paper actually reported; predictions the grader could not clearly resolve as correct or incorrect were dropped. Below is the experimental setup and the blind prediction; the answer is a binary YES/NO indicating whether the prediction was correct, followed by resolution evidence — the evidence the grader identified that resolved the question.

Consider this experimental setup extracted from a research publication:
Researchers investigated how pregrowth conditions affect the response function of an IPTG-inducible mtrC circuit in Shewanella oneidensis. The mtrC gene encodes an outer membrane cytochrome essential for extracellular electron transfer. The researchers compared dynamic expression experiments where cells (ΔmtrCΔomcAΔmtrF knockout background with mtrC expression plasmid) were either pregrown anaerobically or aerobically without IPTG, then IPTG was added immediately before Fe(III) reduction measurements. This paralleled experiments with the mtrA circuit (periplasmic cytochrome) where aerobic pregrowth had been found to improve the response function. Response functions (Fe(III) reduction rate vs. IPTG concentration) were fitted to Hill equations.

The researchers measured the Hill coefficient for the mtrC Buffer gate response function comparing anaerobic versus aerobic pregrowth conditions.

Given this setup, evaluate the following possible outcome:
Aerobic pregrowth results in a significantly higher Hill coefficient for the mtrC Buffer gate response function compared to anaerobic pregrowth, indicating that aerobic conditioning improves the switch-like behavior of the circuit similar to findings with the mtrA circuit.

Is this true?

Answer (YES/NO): NO